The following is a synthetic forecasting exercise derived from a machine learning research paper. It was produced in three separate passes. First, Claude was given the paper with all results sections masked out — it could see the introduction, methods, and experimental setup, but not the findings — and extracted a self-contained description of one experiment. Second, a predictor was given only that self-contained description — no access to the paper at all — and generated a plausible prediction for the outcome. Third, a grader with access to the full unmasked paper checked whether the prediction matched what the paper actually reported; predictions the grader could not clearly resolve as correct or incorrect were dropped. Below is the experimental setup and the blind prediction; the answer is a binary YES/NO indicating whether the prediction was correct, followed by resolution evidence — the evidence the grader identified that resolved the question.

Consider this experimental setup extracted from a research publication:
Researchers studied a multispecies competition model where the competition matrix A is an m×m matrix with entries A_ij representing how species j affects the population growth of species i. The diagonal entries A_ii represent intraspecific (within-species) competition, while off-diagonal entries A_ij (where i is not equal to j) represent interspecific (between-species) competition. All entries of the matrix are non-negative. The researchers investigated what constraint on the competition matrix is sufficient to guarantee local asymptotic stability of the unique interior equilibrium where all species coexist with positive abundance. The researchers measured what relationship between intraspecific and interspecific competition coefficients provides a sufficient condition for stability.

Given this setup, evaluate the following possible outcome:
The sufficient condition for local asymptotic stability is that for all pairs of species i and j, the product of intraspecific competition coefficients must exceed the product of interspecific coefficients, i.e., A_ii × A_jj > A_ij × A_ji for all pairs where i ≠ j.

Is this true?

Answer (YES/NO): NO